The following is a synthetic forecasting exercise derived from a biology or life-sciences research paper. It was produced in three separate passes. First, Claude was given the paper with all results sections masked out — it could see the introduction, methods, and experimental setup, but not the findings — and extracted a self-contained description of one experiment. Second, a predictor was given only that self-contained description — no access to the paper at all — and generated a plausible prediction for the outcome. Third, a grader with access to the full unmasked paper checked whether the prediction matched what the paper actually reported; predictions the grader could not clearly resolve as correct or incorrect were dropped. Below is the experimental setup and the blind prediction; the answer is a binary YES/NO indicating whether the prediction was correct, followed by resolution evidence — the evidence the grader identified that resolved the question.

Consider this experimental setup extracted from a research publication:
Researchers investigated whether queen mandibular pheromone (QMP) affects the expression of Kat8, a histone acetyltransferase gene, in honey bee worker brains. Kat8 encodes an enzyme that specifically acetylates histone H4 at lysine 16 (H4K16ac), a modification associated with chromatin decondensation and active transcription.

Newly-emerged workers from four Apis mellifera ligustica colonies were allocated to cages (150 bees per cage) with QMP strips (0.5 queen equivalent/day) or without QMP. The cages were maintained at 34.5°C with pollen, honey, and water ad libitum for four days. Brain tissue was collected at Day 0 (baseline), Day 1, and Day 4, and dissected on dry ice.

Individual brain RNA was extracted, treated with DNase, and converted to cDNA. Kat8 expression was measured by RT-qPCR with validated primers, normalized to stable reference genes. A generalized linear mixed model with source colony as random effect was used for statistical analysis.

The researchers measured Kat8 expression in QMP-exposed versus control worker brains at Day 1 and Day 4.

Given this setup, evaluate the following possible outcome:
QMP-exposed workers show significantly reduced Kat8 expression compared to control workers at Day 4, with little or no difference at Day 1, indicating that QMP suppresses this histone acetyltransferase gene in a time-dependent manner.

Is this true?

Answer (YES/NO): NO